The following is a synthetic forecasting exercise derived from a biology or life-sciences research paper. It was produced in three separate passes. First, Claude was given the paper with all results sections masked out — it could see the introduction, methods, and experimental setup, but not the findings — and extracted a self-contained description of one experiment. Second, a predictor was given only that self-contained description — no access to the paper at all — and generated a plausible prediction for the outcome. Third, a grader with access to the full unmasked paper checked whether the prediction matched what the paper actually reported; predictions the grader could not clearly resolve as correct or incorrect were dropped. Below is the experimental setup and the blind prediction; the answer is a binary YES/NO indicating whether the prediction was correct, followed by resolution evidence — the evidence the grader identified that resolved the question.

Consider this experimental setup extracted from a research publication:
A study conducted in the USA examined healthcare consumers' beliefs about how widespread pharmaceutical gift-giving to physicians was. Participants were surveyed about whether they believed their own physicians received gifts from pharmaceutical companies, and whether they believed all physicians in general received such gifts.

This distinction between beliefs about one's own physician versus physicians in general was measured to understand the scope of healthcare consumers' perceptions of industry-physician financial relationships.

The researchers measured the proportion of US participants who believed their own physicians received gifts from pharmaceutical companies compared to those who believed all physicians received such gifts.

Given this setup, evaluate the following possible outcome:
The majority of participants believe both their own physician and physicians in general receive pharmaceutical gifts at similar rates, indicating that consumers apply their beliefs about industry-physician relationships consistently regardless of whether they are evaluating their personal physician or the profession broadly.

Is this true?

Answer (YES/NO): NO